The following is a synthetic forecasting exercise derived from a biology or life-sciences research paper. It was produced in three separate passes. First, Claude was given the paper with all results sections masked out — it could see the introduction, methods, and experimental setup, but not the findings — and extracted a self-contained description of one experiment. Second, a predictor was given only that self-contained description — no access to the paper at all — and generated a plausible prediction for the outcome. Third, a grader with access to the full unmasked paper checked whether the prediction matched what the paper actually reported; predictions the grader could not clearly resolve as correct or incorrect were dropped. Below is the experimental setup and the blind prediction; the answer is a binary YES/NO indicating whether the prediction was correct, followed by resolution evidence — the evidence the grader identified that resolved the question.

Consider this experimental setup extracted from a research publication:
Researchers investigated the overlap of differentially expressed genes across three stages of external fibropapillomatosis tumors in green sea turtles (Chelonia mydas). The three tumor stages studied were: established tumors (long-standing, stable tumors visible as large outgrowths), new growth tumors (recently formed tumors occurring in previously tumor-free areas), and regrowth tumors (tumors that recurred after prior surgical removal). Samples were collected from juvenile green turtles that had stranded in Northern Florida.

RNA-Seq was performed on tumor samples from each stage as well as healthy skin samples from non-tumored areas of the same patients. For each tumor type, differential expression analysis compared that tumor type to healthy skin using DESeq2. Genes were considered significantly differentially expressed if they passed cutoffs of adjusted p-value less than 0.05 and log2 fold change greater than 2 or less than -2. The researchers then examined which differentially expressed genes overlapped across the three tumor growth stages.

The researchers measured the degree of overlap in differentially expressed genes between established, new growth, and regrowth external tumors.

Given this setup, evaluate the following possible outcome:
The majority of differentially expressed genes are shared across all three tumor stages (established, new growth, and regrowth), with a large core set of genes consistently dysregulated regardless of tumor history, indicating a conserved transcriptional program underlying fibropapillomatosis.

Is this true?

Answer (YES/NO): YES